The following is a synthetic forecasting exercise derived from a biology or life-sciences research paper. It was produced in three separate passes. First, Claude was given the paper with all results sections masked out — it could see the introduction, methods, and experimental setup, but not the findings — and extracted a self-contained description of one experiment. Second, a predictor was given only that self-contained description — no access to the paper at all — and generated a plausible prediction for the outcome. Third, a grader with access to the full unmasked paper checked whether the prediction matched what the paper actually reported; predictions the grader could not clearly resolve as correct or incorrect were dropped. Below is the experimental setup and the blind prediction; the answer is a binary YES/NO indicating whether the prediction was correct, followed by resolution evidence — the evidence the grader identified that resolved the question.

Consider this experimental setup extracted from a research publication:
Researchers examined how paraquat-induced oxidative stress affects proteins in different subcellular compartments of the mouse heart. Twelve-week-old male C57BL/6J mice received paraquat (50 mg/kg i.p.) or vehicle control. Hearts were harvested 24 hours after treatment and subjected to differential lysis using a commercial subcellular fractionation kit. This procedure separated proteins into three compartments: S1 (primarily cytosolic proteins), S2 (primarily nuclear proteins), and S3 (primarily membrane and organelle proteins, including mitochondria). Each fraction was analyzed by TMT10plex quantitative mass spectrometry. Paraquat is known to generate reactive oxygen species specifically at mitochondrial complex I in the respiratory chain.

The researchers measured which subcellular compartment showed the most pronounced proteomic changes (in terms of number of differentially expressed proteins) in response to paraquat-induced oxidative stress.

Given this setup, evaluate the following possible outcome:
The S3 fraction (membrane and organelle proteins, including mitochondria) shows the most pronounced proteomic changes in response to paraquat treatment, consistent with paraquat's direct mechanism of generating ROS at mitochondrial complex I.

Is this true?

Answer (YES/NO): NO